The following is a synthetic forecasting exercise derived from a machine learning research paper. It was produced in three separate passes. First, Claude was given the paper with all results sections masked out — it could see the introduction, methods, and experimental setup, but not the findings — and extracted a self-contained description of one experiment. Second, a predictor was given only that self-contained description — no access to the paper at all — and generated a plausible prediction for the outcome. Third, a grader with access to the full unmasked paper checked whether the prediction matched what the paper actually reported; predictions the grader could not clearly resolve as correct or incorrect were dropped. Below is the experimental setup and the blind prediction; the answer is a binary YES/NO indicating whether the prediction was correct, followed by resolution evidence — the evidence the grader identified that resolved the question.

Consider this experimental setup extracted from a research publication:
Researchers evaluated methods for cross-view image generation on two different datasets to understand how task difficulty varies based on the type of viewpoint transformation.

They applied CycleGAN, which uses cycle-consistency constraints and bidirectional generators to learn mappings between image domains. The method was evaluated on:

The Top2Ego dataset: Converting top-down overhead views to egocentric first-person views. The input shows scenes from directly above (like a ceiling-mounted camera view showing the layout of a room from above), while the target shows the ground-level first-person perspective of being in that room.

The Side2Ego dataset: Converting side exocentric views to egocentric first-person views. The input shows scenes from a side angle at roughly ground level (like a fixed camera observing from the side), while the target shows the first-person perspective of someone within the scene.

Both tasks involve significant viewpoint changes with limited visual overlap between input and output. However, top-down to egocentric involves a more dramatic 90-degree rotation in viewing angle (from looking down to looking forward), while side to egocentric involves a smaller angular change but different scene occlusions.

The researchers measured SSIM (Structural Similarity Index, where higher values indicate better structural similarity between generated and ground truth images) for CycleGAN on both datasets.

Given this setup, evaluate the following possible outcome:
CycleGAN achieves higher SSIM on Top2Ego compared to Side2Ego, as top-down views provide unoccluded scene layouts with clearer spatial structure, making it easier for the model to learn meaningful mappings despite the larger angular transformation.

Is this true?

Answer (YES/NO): NO